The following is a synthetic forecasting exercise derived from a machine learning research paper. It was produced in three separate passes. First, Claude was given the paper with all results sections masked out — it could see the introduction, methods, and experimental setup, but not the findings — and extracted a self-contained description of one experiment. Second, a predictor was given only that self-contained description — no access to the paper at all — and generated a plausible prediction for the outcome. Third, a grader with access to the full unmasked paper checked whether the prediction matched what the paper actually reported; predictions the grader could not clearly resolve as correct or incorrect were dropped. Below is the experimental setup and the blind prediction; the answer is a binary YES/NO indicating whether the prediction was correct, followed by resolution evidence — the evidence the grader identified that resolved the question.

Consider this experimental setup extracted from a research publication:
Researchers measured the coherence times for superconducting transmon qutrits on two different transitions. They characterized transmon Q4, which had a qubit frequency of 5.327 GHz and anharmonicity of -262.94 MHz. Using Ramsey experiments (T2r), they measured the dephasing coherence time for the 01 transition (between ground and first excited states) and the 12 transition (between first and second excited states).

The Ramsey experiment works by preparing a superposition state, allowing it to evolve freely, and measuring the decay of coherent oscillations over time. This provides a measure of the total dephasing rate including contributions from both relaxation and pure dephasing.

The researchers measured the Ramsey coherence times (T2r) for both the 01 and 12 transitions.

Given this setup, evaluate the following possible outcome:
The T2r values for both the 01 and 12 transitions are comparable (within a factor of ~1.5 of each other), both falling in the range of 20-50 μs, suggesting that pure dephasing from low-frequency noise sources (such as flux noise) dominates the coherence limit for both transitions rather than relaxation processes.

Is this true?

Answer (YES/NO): NO